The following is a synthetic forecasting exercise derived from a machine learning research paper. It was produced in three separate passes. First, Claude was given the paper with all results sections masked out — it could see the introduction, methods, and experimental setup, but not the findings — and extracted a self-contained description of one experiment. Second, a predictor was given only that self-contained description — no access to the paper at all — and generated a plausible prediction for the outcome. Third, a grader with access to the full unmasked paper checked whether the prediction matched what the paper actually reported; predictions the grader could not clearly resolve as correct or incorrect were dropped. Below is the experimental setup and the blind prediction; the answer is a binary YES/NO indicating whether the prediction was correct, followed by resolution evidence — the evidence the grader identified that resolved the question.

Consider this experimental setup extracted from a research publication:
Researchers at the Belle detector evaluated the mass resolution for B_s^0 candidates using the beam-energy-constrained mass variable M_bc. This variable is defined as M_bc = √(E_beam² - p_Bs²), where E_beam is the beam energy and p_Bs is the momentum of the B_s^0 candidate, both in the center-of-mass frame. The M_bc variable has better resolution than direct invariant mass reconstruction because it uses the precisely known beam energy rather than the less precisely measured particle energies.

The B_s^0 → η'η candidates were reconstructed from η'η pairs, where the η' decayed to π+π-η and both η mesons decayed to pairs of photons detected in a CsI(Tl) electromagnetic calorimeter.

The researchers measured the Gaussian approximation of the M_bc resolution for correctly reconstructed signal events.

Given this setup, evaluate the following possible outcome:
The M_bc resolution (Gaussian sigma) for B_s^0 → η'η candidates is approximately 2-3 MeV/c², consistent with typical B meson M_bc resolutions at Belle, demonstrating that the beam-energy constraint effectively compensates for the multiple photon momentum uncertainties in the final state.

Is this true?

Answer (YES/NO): NO